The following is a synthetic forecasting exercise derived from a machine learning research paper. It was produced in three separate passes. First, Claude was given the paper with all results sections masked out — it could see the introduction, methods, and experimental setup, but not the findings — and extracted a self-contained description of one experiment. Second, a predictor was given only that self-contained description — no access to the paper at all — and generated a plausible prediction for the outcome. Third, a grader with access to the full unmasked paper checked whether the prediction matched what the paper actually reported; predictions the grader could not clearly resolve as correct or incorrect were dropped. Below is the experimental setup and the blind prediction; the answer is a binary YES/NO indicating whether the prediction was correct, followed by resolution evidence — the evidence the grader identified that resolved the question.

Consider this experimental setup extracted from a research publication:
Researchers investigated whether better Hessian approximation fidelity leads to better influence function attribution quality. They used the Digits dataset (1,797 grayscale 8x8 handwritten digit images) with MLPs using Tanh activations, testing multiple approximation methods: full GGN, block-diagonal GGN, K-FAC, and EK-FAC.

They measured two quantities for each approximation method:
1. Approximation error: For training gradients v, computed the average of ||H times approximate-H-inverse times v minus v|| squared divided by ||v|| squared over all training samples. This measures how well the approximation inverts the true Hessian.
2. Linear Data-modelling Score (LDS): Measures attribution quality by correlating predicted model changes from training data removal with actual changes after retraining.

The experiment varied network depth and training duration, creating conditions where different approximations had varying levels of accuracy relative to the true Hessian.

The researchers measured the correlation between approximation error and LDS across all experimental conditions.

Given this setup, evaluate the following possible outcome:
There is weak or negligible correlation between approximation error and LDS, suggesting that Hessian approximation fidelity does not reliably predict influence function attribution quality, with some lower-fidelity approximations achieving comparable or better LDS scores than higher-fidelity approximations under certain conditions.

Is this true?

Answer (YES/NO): NO